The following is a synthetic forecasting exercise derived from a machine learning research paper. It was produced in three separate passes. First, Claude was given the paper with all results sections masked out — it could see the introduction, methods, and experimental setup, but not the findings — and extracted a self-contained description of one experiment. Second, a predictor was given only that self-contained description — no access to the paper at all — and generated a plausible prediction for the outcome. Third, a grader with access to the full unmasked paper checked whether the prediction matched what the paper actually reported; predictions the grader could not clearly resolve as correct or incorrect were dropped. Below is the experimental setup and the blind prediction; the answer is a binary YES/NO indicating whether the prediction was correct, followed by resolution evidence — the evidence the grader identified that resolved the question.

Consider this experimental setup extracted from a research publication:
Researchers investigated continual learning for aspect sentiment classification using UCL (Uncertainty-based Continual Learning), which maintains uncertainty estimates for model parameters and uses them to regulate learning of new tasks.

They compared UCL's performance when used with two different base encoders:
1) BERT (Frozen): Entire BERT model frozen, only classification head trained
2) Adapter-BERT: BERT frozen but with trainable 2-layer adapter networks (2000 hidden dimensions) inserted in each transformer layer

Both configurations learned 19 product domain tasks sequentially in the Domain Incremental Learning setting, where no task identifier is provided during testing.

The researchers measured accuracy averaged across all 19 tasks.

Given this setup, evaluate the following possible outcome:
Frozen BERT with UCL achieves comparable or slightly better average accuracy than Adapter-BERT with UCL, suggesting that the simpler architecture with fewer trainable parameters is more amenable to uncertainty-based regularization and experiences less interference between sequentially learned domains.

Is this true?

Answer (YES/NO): NO